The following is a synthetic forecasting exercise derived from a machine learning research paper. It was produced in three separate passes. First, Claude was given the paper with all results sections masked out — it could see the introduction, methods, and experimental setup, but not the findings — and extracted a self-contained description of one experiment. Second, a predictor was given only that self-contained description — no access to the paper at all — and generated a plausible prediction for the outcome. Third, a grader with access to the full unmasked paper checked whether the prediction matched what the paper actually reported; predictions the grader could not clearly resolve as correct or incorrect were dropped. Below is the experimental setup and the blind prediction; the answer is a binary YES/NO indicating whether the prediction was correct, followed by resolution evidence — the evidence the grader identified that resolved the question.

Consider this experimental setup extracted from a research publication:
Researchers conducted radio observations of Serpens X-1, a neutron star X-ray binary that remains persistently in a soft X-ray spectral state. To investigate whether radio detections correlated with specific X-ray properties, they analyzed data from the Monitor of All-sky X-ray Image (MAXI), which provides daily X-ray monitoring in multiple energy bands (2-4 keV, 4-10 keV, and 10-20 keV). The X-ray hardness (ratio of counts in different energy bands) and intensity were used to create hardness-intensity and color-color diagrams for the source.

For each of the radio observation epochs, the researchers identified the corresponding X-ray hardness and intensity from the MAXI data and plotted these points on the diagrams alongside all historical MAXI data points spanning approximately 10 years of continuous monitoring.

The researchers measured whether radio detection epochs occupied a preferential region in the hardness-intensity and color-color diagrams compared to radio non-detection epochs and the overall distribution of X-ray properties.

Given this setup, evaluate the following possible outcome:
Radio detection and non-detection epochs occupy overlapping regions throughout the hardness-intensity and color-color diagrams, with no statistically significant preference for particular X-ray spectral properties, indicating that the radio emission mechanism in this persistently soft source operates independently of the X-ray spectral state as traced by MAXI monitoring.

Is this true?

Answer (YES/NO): YES